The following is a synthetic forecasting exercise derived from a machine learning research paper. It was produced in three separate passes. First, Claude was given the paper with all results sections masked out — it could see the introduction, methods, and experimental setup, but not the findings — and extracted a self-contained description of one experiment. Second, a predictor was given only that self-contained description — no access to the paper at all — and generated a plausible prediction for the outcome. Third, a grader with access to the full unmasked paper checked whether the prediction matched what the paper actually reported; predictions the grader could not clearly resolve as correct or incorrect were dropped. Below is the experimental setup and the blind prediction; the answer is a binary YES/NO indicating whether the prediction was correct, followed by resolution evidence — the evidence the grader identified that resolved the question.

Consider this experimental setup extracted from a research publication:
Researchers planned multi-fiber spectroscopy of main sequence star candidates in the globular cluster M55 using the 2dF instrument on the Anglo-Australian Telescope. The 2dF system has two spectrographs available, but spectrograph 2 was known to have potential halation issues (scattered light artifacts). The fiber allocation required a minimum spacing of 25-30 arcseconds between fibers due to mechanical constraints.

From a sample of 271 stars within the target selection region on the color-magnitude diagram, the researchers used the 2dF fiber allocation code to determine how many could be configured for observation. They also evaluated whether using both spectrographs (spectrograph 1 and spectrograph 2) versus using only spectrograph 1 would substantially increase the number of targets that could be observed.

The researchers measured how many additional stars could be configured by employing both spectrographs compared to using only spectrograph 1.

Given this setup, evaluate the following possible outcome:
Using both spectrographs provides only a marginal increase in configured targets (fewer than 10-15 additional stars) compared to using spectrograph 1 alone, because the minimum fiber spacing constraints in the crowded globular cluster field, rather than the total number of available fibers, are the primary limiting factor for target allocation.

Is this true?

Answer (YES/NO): NO